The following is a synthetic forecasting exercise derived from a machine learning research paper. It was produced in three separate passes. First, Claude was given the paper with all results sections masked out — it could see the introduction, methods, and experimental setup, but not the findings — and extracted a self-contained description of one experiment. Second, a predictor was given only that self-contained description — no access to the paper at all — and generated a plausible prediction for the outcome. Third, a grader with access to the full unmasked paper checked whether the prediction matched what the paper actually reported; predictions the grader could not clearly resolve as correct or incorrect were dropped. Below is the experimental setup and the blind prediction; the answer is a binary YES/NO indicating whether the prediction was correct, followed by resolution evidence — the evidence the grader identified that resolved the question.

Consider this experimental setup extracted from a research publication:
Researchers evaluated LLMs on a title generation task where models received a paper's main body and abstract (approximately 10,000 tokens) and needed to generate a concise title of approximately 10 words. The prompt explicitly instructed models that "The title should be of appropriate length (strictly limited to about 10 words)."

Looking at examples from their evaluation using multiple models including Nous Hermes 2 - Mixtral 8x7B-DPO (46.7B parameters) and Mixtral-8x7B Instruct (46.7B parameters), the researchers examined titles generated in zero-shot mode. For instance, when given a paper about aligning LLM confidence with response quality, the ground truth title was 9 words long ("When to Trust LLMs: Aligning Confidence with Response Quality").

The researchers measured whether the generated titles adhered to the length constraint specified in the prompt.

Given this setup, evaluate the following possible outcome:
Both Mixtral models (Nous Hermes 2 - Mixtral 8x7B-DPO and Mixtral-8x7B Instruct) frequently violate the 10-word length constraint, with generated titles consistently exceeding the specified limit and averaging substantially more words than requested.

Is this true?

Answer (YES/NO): NO